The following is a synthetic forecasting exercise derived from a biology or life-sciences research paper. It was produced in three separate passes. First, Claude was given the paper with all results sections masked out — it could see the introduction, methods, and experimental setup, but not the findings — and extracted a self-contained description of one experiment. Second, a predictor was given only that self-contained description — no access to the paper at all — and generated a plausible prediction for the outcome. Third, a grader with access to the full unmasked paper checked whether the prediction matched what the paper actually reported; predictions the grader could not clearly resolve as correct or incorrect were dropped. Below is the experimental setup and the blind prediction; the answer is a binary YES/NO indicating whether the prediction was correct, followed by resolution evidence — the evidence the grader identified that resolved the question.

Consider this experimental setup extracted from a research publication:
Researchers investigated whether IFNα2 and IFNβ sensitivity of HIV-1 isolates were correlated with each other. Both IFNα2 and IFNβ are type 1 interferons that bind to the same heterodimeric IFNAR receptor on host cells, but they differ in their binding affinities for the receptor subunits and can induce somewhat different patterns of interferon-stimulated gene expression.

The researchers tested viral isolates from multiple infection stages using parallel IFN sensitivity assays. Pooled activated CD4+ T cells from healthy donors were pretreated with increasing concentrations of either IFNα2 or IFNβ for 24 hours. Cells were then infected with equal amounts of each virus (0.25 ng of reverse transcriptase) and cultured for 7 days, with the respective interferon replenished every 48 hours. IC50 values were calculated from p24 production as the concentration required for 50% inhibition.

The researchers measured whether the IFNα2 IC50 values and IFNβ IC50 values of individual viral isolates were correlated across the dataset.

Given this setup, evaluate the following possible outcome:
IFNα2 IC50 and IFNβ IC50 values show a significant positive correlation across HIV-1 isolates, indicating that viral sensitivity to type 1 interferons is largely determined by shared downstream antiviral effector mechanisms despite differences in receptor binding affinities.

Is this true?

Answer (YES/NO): YES